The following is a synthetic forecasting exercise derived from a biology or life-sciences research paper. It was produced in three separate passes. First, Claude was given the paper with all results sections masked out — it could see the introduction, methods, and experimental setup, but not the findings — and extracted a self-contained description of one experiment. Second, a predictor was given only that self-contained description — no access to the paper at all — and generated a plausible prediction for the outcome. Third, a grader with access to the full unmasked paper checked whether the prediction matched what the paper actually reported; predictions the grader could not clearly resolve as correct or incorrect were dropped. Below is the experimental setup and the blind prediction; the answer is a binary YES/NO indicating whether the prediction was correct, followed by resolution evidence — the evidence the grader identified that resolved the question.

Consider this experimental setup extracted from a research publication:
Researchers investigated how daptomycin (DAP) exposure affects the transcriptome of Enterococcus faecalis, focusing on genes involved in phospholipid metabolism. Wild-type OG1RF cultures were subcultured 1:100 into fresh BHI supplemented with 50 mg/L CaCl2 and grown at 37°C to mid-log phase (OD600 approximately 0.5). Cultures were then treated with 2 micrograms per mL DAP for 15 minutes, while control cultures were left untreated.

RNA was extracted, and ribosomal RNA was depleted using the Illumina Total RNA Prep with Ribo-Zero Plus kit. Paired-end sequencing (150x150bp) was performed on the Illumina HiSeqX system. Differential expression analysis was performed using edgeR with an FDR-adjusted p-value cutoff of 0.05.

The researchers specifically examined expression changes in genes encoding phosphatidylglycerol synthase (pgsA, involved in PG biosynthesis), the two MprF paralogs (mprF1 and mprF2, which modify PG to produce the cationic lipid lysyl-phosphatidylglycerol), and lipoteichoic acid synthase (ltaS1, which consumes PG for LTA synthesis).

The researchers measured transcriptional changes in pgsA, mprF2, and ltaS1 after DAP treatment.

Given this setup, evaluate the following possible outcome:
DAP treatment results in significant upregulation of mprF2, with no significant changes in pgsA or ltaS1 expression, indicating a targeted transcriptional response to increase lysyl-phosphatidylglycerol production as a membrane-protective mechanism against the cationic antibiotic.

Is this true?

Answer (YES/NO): NO